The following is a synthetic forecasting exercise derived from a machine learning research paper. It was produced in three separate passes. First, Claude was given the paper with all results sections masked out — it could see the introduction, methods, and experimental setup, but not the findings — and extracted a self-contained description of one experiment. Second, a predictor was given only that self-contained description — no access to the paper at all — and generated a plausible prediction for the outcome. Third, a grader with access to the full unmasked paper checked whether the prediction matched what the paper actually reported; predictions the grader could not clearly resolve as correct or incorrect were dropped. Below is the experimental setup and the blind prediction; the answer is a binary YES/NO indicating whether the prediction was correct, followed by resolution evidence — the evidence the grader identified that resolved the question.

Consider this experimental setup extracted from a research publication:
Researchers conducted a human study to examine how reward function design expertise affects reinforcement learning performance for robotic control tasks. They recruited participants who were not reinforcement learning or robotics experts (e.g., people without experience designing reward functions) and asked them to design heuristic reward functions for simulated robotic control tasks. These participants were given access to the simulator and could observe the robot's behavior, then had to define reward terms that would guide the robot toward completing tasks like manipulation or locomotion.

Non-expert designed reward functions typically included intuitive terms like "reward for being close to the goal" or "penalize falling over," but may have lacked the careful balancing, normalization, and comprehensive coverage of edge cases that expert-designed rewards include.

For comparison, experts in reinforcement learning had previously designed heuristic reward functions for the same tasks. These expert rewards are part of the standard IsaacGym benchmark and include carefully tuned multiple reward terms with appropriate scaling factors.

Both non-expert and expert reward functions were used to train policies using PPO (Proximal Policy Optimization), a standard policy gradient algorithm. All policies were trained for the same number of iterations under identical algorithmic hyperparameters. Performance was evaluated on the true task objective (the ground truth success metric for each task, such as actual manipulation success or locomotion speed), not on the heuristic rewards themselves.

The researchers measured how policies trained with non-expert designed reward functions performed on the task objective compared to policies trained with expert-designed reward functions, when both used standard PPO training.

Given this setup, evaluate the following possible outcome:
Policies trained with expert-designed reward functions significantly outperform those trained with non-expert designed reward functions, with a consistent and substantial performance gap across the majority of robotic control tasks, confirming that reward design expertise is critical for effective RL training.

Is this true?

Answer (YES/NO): NO